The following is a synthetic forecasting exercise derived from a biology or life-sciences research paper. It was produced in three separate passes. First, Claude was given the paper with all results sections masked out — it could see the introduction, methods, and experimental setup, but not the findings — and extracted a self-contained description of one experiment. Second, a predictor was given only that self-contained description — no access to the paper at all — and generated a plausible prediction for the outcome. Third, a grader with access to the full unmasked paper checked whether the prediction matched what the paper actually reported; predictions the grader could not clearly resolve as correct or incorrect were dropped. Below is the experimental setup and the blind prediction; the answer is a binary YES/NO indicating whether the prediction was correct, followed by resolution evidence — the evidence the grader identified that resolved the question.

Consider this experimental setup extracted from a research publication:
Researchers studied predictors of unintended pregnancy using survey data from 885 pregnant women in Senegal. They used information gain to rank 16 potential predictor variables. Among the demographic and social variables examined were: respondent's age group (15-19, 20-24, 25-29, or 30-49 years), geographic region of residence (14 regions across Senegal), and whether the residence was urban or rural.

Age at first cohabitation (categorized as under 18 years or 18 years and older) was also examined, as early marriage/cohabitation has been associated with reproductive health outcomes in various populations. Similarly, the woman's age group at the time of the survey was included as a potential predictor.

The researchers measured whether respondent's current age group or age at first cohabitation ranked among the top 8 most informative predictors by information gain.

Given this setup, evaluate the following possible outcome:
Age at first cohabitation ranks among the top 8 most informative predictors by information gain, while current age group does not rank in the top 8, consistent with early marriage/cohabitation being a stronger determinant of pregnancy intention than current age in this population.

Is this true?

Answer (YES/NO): NO